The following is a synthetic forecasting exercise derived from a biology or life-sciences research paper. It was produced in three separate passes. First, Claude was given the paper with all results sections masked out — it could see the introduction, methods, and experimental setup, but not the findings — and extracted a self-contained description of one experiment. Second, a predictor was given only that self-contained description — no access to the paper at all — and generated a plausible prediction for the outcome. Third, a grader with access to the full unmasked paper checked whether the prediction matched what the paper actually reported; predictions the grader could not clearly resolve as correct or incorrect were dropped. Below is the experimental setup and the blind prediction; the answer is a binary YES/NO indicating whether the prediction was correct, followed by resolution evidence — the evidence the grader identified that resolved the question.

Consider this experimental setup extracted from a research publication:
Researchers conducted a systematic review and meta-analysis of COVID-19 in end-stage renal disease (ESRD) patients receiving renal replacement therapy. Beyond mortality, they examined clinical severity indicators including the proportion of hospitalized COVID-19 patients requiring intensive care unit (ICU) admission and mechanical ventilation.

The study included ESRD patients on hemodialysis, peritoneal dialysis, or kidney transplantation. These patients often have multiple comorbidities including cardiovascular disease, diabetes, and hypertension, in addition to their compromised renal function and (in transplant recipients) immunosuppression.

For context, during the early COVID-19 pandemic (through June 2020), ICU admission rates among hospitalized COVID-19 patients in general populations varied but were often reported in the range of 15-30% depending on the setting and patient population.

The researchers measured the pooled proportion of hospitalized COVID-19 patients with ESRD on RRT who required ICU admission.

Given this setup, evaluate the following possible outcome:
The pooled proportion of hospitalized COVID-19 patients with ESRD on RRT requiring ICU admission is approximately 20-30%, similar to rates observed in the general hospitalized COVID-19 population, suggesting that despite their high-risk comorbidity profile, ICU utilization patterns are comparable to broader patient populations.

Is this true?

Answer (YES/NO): YES